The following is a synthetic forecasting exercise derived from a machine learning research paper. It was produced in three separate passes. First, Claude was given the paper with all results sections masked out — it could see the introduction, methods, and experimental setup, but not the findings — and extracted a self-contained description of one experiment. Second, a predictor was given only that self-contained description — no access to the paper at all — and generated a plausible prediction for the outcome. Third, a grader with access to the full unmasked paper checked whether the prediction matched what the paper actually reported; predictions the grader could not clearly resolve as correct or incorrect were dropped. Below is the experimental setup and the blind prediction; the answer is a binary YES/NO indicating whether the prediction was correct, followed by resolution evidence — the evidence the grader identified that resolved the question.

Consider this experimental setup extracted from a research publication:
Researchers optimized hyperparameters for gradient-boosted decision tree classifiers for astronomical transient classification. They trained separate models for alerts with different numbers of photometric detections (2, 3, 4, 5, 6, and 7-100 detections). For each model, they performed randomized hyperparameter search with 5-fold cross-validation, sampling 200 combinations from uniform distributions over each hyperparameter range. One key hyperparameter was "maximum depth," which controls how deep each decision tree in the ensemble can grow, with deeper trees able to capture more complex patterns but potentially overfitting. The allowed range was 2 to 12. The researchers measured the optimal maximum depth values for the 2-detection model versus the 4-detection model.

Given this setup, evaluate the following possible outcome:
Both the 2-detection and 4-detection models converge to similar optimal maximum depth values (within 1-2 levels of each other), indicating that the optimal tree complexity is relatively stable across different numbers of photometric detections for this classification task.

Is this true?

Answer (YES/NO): NO